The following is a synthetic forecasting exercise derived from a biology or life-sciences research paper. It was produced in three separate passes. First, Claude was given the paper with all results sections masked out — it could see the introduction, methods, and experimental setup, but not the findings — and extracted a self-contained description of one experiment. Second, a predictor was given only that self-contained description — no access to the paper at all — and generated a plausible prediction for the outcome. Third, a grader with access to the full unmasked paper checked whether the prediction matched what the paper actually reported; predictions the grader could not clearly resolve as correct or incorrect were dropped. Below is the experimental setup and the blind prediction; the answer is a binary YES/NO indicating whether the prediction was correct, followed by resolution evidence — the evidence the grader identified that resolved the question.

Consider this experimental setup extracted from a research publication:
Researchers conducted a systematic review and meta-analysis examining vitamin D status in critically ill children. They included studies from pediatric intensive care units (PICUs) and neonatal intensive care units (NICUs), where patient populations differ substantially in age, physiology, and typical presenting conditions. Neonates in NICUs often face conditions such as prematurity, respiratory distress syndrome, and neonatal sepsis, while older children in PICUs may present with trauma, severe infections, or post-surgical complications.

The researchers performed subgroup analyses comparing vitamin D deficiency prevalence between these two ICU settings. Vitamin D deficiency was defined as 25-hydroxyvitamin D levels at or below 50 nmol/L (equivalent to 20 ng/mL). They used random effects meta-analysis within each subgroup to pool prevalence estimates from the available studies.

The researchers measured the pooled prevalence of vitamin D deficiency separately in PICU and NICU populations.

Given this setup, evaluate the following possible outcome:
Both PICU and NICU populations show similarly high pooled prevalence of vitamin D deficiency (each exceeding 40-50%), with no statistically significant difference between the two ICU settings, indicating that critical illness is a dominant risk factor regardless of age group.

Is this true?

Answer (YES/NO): NO